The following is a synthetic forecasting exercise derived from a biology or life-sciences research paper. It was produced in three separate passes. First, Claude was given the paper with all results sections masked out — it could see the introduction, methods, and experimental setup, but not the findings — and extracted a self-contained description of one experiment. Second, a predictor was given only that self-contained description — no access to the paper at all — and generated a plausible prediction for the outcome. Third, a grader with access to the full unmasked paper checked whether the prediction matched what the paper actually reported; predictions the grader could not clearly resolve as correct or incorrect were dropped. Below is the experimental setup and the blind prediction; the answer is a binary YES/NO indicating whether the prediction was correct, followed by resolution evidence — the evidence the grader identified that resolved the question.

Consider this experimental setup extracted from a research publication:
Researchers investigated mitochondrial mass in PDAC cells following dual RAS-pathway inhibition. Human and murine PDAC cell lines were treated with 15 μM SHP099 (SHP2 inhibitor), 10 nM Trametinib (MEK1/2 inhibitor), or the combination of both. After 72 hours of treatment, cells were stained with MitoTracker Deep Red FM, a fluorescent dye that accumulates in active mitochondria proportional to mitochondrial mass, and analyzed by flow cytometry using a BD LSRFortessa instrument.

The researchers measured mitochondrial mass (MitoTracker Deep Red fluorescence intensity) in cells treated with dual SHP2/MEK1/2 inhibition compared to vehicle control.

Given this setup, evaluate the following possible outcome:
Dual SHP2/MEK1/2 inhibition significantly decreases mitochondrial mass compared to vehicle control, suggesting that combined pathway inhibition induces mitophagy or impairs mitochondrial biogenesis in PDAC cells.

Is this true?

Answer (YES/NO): NO